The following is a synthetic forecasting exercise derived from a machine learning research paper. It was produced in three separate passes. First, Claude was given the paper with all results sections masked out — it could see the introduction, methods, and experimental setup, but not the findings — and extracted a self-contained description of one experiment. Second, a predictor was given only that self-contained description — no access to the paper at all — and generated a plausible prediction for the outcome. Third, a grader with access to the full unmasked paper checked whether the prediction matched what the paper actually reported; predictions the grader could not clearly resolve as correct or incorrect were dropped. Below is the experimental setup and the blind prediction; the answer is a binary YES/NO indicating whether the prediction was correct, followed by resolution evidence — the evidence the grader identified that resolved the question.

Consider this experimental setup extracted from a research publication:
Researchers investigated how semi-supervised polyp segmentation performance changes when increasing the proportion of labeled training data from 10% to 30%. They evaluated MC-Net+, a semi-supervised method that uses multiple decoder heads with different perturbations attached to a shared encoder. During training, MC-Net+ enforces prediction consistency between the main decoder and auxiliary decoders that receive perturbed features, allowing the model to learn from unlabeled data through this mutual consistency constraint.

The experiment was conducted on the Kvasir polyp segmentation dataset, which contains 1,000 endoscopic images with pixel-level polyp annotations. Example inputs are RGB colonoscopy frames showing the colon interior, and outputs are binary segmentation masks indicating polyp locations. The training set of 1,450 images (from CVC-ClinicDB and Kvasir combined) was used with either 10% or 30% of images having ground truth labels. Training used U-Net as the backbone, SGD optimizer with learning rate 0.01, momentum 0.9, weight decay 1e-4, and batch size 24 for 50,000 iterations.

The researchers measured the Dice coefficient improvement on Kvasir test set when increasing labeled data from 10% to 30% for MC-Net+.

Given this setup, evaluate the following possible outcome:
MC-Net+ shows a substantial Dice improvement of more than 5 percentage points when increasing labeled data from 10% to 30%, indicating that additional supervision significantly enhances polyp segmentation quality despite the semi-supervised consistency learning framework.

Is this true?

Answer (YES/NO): YES